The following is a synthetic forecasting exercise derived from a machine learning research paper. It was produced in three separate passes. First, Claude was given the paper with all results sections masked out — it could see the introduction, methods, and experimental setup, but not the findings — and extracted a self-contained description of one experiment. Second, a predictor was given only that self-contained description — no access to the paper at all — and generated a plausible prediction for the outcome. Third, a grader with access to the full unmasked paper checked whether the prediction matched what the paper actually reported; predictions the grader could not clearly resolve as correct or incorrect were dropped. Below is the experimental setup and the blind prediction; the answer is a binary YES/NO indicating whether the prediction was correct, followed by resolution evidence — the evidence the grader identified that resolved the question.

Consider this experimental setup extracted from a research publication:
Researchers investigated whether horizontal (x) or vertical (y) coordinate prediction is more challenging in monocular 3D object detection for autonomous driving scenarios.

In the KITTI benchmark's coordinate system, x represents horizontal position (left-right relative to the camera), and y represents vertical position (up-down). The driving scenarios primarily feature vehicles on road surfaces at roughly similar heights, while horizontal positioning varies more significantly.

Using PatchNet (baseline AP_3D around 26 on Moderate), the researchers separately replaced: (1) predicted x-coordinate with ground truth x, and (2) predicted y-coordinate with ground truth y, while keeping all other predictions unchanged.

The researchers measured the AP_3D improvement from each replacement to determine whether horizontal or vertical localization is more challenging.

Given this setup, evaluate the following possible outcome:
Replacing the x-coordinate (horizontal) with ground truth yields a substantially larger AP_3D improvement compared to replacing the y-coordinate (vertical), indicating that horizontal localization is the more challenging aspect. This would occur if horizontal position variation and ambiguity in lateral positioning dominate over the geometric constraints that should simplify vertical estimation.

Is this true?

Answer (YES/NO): YES